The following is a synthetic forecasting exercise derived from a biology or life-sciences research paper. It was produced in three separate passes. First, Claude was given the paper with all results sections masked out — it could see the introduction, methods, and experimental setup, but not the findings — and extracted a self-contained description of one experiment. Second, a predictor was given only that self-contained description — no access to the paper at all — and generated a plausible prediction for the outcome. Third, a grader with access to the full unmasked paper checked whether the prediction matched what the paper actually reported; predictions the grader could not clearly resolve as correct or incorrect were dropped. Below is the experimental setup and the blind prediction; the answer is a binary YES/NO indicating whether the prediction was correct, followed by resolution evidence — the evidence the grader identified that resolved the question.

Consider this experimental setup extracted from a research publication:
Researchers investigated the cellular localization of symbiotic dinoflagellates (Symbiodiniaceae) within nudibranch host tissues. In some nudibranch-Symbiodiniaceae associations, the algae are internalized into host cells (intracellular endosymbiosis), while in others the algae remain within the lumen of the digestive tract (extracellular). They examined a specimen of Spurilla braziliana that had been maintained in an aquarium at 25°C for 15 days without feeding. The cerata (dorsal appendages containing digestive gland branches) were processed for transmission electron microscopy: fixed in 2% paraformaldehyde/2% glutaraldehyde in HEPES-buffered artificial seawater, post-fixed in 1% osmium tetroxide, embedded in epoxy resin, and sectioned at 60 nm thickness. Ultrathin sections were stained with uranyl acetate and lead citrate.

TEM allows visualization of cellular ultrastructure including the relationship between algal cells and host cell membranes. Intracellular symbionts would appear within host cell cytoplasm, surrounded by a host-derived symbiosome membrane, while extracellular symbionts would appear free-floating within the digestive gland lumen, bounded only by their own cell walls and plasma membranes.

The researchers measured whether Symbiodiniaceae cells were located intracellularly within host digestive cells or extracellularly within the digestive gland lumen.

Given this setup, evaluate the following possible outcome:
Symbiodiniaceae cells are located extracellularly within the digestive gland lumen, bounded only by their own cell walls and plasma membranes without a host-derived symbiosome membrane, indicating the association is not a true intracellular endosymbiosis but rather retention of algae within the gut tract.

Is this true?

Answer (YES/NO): NO